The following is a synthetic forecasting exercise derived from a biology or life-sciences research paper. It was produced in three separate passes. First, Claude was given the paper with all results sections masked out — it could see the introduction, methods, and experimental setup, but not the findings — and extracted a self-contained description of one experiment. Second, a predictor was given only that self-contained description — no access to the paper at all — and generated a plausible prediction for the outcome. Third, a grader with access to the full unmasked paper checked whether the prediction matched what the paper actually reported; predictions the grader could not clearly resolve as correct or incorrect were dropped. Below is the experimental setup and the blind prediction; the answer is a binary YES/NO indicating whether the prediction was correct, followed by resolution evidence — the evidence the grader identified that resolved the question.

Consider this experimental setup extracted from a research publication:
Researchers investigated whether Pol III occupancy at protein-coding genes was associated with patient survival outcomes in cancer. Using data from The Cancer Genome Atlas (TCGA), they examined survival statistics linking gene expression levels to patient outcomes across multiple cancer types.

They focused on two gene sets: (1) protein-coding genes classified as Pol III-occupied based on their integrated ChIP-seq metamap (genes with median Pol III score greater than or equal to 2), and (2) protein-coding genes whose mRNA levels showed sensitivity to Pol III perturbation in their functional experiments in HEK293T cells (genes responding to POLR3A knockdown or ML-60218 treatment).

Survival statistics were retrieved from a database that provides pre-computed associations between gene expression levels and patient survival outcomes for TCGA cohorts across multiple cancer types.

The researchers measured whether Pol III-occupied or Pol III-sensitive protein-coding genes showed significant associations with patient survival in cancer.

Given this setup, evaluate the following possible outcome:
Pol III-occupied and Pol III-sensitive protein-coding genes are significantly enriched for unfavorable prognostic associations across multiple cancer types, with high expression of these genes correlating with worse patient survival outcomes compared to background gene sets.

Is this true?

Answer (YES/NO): YES